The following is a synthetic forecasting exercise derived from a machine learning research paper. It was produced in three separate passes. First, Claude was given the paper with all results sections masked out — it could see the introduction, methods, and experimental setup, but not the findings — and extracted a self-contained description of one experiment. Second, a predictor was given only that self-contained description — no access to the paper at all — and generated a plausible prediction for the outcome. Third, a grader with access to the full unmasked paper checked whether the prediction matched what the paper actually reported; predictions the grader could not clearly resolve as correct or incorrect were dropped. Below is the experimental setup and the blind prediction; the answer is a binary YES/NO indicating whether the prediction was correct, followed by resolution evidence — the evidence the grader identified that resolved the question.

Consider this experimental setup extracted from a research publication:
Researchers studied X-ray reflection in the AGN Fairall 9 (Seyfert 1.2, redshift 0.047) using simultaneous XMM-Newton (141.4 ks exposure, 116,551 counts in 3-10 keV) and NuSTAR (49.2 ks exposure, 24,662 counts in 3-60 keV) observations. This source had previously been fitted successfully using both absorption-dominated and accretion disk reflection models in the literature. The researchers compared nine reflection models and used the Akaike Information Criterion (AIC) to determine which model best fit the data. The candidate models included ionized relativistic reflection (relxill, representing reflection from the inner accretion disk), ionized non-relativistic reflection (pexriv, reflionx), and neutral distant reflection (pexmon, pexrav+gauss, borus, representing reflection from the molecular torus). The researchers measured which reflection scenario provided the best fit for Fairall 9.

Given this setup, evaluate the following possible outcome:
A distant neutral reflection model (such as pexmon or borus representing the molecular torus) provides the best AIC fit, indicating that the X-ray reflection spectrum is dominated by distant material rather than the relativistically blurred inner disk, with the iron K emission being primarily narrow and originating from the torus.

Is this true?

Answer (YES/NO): YES